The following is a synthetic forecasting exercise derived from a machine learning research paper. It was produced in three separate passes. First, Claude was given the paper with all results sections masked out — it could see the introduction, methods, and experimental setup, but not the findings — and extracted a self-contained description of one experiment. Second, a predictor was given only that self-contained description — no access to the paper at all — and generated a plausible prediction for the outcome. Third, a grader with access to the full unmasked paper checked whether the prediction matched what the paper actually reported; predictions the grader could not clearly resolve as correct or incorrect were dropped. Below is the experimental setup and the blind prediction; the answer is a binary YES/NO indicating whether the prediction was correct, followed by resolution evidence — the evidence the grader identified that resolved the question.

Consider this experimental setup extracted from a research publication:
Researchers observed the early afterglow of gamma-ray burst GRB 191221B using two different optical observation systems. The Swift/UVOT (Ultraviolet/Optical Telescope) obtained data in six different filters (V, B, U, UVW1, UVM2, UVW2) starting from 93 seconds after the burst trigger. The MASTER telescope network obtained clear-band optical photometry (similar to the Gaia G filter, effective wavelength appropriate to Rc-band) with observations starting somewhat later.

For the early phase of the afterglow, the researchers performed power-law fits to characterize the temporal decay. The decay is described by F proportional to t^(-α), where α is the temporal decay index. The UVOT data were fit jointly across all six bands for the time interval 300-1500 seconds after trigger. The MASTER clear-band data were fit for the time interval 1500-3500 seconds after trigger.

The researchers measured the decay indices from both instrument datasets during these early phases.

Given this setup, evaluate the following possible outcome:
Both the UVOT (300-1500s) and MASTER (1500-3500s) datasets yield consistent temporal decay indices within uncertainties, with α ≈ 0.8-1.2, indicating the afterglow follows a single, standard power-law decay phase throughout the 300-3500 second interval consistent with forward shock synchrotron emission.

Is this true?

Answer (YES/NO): NO